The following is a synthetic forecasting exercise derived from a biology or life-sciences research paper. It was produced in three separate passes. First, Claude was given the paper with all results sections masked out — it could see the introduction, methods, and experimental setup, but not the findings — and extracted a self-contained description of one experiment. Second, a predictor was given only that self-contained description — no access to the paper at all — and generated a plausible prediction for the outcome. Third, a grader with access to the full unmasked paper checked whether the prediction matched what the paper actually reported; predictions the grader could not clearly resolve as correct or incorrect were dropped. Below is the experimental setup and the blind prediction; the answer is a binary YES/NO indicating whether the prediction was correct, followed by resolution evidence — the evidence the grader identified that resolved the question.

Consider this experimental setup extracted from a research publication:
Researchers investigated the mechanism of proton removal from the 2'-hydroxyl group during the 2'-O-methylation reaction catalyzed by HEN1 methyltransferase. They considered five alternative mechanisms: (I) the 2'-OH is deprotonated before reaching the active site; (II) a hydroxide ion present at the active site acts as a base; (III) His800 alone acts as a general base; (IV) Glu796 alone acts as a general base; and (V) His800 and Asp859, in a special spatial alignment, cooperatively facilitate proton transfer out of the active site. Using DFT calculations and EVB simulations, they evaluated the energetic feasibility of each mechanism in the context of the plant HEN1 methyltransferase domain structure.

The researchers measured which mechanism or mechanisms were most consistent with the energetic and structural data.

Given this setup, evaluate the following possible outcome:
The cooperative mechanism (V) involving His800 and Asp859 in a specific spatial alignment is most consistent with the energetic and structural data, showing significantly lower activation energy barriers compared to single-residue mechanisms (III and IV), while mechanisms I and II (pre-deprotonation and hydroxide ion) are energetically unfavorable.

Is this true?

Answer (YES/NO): NO